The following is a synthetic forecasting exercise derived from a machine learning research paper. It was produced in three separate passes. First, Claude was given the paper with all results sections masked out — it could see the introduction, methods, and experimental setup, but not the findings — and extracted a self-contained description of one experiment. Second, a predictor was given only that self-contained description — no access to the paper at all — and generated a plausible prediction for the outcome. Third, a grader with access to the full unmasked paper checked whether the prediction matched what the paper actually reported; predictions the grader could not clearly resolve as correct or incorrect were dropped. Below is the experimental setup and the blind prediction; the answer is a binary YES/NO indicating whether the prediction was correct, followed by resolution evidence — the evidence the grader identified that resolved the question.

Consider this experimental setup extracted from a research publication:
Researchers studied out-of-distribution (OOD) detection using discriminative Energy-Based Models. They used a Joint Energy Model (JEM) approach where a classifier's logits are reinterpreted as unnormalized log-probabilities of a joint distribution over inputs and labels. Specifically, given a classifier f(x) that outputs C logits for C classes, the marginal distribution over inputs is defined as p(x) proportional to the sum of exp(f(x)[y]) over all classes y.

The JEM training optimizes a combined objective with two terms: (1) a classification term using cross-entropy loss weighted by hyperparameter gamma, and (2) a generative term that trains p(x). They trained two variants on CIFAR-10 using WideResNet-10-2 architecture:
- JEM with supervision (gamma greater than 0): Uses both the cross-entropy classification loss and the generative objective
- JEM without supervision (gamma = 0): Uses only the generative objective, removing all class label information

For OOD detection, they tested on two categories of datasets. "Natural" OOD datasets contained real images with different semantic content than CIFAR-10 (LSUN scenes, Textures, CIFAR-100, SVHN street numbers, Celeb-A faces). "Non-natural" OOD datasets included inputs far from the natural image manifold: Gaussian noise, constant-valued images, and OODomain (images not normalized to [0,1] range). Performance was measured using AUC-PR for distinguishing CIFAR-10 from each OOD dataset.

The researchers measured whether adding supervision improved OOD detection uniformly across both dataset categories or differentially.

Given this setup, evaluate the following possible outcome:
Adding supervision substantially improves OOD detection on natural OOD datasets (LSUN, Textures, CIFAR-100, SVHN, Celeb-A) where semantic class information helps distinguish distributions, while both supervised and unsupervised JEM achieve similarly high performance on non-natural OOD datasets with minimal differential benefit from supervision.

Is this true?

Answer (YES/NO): NO